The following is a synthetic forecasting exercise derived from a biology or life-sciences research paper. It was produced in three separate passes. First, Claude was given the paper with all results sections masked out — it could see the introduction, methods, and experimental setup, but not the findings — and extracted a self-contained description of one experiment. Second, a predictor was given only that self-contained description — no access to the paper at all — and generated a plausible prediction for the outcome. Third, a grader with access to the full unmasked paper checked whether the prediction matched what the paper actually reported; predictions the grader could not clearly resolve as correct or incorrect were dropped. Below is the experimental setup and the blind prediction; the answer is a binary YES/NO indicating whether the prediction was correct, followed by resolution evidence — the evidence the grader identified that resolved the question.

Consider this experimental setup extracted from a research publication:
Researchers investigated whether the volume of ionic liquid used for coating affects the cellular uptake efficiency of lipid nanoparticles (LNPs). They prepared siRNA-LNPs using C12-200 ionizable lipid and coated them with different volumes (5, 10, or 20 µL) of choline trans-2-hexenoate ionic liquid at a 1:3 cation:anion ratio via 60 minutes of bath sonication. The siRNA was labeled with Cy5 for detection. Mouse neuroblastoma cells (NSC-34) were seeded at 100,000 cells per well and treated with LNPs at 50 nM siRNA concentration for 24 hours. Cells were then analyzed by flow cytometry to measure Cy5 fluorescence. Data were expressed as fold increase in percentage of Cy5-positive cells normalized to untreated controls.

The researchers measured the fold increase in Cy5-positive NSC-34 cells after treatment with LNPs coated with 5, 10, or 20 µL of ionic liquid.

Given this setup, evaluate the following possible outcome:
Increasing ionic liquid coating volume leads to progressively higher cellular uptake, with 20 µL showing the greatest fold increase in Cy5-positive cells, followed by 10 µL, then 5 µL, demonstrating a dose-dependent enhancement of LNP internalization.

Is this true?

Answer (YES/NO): NO